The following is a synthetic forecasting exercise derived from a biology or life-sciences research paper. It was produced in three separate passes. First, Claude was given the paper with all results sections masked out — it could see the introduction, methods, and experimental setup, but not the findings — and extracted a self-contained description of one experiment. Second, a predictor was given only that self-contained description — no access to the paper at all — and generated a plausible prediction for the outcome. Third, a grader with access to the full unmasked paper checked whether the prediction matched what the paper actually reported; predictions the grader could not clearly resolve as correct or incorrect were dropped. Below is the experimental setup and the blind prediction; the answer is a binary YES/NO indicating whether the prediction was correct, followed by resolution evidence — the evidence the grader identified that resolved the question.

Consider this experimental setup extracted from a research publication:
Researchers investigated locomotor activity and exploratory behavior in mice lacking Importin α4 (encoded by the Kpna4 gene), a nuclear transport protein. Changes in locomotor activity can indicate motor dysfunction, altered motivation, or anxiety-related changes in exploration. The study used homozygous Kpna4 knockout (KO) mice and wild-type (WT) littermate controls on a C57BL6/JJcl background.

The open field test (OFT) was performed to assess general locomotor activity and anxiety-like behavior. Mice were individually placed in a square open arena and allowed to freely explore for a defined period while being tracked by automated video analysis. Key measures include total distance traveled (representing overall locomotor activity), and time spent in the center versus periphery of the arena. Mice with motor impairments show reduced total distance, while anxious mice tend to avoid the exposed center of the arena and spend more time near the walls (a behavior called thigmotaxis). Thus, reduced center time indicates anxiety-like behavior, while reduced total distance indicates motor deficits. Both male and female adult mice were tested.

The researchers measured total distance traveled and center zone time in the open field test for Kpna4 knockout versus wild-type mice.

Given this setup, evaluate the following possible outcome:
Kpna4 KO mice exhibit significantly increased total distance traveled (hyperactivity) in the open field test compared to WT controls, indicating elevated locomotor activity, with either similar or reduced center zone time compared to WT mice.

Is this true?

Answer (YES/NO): NO